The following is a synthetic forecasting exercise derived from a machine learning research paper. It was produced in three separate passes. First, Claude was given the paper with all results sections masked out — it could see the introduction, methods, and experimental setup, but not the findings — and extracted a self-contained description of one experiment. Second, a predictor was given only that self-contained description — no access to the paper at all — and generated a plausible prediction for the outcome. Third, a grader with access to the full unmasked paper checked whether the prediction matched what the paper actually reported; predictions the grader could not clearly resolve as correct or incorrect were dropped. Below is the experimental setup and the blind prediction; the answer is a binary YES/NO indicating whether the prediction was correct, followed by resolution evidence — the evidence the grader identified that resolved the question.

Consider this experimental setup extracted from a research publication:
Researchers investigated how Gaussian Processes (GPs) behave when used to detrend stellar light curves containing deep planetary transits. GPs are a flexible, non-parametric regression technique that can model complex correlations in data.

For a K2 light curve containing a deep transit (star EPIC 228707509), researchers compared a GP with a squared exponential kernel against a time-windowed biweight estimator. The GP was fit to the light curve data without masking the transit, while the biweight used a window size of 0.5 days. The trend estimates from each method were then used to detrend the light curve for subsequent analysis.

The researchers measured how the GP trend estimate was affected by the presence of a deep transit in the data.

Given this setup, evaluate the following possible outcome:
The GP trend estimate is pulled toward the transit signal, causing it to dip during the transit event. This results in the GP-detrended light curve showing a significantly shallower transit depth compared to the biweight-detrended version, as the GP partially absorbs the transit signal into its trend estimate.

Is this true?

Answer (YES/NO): YES